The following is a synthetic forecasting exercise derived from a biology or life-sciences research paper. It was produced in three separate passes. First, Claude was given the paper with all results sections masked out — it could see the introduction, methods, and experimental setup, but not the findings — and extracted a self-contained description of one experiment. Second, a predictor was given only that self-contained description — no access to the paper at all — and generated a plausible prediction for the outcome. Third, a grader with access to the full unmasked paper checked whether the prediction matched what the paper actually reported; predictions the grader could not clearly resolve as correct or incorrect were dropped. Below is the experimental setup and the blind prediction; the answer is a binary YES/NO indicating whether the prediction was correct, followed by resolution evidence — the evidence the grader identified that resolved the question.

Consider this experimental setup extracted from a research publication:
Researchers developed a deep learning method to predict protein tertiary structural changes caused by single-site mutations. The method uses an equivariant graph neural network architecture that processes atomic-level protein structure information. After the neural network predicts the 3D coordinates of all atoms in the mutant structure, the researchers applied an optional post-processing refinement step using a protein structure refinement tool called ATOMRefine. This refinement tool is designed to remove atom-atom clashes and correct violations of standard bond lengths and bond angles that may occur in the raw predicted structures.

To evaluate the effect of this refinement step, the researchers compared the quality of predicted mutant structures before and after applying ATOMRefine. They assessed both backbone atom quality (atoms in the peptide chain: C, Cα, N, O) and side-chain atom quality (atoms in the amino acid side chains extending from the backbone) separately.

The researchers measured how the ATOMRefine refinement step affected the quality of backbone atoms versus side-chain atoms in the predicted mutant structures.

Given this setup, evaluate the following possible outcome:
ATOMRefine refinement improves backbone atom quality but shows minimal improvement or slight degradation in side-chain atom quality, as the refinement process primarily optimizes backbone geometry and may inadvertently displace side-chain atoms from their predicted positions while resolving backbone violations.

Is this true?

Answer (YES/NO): NO